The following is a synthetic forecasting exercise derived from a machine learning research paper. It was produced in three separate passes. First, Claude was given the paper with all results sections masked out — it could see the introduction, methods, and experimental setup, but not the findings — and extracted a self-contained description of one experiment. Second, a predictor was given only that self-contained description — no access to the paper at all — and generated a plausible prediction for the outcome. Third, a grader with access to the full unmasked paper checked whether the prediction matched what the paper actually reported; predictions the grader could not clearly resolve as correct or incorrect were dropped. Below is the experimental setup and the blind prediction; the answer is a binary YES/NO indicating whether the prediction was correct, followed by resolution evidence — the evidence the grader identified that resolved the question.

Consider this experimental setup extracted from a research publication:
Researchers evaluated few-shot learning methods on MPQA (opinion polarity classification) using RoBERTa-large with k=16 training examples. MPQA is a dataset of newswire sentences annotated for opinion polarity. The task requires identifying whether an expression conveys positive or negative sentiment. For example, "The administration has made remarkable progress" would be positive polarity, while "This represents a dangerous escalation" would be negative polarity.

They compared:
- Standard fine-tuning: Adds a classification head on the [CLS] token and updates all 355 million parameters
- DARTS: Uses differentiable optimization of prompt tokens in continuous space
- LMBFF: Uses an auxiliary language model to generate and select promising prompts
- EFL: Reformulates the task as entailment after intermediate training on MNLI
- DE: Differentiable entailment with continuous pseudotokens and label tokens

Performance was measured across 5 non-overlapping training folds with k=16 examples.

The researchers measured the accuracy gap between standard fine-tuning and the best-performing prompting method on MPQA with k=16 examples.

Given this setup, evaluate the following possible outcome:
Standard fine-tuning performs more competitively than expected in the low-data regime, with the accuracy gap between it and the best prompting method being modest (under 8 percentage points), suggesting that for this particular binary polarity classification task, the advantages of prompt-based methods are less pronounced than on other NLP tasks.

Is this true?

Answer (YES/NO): NO